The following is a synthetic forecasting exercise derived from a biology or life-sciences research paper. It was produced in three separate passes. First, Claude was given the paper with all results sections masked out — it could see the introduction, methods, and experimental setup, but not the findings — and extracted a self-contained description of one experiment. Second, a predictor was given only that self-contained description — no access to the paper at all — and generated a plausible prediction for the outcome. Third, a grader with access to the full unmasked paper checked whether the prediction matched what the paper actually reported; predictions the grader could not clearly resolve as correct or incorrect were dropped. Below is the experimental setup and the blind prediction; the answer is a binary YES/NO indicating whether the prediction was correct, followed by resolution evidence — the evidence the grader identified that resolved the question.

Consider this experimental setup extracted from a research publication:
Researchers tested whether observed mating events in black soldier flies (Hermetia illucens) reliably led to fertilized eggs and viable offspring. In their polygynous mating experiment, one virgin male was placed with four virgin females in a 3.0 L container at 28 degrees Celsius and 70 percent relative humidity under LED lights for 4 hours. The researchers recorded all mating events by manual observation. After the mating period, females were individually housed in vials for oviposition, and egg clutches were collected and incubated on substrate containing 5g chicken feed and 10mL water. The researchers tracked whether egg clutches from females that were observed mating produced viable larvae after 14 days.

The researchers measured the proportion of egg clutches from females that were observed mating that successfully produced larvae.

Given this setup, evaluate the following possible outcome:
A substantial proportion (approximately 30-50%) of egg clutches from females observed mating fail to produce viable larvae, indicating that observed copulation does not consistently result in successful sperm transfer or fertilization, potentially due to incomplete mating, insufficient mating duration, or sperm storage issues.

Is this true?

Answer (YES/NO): NO